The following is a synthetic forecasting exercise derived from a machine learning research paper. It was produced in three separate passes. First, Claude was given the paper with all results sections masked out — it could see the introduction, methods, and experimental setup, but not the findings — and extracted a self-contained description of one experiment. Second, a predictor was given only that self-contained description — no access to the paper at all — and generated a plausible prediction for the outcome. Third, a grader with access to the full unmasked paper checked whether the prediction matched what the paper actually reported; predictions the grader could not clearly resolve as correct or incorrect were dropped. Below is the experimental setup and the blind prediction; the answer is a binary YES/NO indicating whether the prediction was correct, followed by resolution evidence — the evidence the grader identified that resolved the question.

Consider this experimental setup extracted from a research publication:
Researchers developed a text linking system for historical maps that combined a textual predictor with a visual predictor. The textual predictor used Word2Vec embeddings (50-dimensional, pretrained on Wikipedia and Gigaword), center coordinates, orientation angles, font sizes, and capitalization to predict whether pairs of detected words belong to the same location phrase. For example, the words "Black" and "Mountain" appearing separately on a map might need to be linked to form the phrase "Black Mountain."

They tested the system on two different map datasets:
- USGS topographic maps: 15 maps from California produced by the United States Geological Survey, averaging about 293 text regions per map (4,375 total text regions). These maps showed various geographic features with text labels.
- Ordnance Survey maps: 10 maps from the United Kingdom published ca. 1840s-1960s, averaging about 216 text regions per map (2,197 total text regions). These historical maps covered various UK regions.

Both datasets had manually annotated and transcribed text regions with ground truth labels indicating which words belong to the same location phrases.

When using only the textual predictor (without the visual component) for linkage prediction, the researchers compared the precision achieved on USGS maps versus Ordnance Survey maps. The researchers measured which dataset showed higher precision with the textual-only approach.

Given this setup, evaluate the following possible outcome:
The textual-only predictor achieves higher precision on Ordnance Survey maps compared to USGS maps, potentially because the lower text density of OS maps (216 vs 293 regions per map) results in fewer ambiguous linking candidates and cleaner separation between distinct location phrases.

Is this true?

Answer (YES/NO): YES